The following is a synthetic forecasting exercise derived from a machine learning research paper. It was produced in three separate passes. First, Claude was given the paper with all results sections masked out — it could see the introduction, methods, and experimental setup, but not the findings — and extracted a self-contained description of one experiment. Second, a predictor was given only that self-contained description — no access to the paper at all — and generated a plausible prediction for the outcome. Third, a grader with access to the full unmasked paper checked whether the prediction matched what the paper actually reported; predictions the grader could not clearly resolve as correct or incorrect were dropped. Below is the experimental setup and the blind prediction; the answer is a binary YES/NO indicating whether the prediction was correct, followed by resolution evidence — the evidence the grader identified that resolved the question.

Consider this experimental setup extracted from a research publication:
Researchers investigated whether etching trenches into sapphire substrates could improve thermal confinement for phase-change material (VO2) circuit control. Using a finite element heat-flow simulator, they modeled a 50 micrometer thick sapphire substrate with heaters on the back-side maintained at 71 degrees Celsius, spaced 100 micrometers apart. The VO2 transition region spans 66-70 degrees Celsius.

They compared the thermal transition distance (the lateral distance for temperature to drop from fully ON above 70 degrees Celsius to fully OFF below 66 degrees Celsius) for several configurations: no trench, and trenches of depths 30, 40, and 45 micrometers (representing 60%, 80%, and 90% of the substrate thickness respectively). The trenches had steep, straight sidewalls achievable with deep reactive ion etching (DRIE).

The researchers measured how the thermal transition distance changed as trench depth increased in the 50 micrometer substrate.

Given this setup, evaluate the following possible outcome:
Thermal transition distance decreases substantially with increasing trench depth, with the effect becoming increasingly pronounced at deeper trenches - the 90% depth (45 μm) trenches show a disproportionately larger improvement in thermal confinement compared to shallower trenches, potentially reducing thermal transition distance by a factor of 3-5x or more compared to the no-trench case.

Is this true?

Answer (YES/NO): NO